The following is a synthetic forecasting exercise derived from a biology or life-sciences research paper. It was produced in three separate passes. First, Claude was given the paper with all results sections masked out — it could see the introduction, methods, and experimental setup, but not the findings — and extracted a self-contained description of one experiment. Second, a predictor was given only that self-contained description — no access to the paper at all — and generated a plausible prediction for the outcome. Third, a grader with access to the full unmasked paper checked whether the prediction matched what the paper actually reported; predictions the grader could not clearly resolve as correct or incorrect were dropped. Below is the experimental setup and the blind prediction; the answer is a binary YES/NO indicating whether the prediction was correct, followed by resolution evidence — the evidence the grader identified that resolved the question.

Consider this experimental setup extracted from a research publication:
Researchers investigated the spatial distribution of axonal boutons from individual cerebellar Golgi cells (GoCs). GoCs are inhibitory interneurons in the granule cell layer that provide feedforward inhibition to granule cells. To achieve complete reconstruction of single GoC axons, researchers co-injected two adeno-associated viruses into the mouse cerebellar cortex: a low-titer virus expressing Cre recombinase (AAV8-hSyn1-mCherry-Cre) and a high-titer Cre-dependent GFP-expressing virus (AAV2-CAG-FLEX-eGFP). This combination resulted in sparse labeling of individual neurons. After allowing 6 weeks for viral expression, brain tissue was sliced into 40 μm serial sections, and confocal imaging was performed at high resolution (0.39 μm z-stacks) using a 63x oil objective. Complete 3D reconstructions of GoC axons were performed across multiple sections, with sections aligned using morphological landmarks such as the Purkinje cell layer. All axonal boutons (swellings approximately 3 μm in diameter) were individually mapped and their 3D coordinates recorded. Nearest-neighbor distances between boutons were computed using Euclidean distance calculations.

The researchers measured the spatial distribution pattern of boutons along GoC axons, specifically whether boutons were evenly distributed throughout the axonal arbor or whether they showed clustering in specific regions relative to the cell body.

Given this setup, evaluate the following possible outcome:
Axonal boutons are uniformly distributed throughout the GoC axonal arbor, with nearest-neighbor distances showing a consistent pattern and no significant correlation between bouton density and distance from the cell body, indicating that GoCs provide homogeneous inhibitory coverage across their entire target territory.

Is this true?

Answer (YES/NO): NO